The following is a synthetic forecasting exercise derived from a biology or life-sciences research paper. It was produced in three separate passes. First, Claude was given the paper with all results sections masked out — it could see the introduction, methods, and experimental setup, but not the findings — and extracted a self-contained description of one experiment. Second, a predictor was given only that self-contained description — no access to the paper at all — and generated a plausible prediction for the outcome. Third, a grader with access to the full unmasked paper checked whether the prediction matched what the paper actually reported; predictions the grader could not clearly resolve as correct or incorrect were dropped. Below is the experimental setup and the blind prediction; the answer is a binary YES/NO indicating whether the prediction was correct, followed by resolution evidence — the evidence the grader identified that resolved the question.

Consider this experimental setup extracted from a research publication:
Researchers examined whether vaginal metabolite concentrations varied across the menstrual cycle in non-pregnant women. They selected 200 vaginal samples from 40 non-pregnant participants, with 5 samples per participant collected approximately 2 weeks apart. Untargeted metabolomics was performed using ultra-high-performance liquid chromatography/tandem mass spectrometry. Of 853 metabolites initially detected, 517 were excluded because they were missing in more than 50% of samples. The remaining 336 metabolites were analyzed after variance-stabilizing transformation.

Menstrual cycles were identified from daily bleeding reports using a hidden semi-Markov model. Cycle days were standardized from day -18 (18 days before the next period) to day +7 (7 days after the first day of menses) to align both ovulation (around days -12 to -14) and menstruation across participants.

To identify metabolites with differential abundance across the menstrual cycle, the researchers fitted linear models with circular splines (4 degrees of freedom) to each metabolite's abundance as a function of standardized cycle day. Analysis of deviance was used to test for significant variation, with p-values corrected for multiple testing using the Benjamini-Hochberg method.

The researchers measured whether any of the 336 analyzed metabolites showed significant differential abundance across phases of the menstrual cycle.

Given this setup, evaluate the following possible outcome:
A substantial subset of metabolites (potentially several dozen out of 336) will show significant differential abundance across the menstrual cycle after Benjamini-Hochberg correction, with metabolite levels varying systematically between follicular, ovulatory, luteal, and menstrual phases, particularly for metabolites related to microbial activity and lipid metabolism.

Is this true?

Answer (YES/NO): NO